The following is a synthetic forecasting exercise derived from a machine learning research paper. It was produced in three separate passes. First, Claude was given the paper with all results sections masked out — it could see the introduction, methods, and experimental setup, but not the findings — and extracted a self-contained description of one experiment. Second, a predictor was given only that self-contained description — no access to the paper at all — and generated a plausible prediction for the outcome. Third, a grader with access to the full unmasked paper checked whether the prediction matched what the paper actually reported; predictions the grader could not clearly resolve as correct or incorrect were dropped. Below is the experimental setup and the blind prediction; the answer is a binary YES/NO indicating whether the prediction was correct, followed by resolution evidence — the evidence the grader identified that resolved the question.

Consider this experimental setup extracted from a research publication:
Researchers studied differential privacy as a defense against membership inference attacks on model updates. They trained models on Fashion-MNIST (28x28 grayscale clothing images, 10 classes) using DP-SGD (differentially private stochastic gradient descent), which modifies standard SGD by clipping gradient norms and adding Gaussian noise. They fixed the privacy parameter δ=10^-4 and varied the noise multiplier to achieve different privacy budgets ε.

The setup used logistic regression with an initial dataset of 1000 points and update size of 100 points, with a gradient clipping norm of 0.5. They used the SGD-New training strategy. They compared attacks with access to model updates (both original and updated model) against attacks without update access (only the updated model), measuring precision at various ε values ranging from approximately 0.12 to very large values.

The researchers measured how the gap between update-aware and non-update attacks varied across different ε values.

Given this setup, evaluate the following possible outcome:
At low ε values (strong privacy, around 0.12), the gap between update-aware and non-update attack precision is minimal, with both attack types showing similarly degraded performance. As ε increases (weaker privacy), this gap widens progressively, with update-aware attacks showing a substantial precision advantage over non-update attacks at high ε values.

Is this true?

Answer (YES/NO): NO